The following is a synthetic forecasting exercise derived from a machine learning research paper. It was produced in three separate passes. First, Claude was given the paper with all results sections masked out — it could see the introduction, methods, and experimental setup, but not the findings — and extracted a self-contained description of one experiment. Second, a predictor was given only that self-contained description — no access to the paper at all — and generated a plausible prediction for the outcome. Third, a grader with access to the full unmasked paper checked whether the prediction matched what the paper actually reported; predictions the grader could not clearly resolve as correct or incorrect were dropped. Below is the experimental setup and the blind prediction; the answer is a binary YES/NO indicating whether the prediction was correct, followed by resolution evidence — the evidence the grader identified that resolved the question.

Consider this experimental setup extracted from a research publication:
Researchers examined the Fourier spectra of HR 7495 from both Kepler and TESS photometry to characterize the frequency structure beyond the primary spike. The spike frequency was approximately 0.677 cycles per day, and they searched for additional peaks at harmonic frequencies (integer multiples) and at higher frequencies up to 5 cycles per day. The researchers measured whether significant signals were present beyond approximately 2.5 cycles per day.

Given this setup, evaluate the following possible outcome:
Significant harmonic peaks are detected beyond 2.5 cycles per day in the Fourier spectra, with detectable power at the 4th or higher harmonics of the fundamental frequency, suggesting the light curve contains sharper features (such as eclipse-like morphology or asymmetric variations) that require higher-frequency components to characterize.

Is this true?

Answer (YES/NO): NO